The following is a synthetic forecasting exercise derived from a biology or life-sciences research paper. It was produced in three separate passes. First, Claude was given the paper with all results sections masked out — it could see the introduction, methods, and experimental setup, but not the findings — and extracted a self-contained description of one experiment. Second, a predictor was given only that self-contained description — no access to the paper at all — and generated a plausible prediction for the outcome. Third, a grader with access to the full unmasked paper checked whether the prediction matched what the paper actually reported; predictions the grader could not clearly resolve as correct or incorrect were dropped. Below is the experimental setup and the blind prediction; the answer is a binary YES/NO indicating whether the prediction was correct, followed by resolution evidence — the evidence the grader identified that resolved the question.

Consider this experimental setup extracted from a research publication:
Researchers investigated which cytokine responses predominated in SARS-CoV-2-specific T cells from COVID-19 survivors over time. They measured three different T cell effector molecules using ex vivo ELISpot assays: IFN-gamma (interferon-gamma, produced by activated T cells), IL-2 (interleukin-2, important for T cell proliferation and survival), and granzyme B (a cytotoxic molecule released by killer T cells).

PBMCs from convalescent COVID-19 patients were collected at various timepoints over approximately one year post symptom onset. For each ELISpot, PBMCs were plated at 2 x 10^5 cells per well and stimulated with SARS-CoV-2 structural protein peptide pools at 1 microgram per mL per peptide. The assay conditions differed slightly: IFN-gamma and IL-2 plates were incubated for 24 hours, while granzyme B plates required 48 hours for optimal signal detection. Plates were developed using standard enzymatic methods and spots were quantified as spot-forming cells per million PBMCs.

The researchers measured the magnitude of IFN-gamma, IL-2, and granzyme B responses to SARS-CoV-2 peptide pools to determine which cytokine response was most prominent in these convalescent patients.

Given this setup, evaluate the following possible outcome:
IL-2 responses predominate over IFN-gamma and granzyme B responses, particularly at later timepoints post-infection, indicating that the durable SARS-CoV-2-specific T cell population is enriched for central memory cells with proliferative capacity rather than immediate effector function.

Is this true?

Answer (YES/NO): NO